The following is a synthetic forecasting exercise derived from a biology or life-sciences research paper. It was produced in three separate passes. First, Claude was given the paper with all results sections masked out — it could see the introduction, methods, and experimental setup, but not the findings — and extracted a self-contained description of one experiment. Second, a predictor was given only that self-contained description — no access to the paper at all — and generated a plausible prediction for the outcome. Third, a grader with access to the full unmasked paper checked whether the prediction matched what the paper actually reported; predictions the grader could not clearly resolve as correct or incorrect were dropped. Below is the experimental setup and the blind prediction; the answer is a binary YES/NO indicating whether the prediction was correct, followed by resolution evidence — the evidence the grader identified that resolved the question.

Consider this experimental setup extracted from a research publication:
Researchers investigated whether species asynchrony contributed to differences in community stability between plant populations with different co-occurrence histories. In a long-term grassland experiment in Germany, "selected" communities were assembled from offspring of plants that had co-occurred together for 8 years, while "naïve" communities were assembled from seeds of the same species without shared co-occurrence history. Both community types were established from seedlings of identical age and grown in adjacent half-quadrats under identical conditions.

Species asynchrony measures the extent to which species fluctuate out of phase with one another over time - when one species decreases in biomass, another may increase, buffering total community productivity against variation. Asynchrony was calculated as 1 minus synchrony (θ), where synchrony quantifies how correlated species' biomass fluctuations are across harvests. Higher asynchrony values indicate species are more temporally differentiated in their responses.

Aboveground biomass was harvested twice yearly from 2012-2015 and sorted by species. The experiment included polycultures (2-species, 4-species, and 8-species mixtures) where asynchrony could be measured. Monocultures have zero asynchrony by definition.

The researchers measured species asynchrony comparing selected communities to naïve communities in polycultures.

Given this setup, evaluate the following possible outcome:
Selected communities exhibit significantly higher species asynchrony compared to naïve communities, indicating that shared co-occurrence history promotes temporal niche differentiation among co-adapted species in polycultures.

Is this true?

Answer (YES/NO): NO